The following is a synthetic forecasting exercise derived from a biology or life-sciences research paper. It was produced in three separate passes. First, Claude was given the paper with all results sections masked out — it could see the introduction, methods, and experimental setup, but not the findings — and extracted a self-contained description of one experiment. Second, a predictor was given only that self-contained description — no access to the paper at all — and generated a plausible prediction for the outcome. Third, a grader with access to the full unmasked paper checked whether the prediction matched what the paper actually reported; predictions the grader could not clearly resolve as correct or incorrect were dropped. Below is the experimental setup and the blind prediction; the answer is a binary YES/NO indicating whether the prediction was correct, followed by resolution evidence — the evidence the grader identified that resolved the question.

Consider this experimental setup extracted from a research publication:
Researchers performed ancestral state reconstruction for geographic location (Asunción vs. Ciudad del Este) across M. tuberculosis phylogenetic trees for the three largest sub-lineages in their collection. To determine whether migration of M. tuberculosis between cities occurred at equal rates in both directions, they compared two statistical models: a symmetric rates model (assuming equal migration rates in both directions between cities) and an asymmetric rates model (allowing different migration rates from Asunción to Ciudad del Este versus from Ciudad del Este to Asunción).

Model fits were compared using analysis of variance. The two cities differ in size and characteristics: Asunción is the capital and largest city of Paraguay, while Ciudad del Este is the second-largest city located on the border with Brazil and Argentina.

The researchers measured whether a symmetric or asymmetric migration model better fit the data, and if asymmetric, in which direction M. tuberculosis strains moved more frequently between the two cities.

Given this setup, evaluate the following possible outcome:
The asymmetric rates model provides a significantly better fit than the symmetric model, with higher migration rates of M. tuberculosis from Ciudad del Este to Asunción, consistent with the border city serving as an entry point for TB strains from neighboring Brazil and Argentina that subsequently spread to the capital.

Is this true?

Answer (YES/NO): NO